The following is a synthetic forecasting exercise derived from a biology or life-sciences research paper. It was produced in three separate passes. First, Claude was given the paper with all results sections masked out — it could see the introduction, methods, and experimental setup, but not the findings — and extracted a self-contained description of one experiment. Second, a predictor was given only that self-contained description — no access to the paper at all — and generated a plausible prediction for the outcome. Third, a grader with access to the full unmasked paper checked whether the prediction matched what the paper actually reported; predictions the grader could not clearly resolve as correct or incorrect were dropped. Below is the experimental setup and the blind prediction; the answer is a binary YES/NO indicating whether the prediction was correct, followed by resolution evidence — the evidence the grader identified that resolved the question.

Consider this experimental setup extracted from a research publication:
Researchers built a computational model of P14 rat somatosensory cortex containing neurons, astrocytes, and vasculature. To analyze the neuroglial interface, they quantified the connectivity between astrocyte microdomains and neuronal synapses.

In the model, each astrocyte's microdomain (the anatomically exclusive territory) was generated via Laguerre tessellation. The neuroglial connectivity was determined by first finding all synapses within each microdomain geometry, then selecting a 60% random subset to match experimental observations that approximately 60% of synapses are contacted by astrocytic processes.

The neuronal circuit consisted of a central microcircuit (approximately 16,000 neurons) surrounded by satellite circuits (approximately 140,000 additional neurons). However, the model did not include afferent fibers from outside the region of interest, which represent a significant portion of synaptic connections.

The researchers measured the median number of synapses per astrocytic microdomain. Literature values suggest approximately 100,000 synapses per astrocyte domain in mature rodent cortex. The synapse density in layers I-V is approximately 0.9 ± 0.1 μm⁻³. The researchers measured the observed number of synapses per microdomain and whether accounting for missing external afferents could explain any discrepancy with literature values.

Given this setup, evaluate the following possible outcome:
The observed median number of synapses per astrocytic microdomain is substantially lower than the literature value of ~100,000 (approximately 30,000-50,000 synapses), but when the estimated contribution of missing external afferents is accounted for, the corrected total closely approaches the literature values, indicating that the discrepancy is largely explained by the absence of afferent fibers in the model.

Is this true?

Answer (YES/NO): NO